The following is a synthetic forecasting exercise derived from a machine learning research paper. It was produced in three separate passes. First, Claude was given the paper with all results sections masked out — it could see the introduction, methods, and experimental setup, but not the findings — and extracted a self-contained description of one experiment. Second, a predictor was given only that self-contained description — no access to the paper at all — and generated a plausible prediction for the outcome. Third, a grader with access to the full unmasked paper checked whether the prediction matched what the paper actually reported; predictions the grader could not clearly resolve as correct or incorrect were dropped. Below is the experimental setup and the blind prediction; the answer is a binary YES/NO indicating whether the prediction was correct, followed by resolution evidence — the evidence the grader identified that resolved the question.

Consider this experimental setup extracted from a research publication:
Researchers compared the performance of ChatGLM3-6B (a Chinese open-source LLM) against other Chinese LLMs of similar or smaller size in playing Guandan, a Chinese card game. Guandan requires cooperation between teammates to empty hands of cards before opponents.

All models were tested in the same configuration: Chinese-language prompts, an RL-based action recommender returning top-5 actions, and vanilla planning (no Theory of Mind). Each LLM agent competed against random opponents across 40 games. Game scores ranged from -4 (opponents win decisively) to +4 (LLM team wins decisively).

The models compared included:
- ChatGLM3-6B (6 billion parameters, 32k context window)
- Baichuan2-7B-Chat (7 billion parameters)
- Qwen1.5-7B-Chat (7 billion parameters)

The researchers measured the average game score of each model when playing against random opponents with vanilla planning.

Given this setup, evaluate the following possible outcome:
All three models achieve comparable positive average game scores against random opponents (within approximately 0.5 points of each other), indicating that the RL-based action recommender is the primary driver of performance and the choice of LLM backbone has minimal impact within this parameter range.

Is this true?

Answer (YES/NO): NO